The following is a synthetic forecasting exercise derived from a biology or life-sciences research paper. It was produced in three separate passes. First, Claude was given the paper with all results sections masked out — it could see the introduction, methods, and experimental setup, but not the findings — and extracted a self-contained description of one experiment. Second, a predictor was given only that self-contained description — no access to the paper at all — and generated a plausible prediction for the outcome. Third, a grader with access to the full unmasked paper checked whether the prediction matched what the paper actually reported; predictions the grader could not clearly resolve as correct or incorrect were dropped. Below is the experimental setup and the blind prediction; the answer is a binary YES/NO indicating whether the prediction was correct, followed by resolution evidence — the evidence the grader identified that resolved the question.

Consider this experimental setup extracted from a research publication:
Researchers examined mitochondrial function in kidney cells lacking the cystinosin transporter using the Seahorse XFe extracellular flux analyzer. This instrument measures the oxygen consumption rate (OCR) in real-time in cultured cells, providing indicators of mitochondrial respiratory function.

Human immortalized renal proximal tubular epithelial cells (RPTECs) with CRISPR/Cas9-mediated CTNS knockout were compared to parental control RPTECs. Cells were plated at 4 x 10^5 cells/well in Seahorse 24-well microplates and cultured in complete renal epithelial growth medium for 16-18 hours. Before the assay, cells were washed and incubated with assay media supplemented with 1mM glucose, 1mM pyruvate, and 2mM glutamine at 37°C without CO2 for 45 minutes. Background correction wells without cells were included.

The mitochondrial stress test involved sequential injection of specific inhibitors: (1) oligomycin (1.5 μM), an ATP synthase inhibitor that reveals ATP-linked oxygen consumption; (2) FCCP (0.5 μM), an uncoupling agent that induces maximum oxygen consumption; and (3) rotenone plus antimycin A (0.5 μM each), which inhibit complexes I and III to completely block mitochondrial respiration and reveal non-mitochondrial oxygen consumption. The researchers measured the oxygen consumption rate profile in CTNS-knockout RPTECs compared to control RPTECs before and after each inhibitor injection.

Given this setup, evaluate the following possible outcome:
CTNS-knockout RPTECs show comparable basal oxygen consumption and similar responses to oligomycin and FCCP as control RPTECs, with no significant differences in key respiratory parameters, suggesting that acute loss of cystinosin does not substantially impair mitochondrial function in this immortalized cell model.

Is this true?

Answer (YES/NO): NO